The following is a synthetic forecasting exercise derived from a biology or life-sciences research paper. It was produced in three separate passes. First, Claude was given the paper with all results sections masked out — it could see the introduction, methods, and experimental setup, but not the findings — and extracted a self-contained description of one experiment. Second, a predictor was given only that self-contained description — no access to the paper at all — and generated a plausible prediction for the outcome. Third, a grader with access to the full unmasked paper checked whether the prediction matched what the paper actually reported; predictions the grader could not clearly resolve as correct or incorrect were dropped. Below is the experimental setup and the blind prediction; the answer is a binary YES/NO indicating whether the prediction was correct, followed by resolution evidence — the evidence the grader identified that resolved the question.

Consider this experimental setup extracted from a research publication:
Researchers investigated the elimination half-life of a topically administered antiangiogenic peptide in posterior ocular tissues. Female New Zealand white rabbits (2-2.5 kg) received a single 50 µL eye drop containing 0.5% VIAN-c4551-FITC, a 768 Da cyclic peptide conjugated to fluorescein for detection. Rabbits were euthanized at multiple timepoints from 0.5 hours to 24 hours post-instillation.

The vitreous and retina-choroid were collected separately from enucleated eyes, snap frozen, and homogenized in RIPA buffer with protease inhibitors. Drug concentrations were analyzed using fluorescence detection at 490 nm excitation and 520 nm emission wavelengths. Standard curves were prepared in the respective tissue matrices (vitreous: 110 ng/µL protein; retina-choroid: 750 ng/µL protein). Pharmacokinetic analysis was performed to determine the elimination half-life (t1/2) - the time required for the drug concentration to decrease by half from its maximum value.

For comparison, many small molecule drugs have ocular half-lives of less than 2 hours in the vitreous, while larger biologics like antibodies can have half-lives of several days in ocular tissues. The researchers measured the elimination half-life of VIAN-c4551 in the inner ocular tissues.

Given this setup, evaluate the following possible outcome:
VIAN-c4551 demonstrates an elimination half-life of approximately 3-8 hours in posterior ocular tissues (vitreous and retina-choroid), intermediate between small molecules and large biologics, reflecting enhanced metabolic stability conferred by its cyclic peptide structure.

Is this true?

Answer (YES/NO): YES